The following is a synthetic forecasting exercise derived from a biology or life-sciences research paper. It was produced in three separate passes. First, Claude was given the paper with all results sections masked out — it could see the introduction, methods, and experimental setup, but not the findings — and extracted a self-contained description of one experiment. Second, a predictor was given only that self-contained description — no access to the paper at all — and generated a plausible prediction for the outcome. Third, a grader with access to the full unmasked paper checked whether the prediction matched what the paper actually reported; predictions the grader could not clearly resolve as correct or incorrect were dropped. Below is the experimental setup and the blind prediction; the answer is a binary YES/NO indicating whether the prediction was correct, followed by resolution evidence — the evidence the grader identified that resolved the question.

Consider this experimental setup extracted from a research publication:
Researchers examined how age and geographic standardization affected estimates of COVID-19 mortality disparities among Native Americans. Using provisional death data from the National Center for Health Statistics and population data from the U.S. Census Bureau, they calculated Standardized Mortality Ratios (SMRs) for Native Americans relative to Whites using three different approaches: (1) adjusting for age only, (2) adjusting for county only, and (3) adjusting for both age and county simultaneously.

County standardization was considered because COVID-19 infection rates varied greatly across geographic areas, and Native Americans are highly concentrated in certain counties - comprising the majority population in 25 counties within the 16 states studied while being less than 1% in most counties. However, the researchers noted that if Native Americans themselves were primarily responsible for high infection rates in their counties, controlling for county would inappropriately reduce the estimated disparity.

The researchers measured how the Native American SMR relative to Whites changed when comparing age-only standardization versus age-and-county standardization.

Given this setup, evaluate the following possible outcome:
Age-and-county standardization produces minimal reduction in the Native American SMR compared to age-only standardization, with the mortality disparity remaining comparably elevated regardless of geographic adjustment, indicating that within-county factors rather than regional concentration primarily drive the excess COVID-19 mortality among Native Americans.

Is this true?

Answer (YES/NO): YES